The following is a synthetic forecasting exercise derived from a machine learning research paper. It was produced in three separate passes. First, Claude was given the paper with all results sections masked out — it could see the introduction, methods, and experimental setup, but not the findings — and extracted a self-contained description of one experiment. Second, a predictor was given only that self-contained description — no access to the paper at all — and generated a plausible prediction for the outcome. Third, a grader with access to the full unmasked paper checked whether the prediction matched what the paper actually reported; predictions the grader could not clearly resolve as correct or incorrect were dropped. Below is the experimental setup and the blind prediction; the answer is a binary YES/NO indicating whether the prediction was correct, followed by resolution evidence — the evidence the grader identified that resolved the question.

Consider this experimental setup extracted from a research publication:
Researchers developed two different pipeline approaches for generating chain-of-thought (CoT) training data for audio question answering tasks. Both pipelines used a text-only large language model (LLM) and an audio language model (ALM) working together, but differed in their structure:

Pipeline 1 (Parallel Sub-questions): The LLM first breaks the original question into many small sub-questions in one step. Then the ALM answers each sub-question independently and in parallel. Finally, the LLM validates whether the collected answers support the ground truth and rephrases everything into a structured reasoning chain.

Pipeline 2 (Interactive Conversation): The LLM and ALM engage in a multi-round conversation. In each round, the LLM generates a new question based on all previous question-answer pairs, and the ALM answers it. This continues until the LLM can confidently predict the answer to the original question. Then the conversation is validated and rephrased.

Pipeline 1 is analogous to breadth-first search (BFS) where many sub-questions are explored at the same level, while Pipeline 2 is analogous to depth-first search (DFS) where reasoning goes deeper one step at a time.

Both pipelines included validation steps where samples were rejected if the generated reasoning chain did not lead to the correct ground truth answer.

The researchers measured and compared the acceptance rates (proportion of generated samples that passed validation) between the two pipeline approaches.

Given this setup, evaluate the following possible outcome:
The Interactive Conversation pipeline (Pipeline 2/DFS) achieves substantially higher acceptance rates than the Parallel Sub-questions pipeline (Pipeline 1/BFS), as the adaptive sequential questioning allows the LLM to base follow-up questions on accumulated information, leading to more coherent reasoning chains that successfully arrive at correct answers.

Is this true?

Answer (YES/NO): NO